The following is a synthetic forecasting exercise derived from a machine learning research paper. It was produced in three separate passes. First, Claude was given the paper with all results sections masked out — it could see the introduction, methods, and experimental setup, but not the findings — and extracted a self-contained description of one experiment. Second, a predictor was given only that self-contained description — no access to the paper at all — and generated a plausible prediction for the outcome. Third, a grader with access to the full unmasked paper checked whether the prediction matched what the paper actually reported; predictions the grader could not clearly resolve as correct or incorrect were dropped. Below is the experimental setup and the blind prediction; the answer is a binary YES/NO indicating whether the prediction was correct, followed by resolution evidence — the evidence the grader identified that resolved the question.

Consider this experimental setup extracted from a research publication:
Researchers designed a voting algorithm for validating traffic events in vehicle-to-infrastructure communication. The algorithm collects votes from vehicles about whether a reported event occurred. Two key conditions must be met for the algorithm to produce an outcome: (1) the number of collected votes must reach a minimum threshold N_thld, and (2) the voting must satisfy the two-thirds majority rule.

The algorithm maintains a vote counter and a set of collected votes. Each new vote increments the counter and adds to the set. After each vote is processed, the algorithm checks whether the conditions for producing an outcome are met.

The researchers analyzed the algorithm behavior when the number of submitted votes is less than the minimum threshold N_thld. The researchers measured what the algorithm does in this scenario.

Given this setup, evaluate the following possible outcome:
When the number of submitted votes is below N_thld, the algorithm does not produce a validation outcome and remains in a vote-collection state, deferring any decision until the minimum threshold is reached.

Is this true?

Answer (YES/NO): YES